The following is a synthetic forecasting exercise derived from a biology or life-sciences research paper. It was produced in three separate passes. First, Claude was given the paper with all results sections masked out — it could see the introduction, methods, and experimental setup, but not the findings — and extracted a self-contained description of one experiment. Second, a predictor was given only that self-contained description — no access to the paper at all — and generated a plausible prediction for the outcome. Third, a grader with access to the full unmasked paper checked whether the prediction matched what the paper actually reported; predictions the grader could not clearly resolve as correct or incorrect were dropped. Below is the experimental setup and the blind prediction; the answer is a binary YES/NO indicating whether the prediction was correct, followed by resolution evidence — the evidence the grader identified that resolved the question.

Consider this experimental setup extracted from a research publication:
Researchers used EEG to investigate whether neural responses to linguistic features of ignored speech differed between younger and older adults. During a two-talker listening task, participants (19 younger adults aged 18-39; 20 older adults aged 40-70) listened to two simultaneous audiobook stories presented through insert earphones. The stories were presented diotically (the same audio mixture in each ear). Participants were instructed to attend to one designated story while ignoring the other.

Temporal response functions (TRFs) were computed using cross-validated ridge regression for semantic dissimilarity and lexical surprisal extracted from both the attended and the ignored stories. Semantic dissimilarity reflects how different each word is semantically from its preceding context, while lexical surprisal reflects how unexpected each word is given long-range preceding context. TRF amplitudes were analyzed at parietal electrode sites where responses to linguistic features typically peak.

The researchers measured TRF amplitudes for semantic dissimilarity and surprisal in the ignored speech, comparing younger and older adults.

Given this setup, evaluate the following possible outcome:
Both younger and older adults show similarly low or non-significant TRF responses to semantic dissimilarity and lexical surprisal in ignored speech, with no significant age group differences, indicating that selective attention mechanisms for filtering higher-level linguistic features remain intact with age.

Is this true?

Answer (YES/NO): YES